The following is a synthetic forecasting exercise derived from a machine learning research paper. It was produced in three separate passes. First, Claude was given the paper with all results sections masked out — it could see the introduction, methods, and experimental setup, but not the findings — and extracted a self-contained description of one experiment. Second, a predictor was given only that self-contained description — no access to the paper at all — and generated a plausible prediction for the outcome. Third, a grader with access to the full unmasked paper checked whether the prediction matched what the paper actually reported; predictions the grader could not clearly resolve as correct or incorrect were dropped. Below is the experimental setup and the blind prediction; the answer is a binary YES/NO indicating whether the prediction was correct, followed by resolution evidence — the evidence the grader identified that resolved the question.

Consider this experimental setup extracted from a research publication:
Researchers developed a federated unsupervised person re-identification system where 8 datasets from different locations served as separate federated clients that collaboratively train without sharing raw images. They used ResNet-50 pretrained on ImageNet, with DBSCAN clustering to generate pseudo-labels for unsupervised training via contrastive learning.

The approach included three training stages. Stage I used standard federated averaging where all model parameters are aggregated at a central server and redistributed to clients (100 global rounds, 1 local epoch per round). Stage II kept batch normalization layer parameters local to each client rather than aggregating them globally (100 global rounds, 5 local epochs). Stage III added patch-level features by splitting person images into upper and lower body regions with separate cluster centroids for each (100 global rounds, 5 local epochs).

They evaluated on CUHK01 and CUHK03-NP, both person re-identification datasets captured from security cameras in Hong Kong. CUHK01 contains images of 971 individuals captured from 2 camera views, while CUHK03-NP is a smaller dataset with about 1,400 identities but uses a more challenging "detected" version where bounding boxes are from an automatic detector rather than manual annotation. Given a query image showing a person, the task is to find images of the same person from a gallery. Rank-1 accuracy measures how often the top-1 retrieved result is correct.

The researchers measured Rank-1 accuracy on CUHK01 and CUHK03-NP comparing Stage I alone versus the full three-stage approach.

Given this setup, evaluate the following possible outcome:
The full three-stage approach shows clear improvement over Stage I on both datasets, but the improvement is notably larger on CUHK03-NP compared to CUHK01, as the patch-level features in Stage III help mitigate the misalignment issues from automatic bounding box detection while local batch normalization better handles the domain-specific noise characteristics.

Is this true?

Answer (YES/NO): NO